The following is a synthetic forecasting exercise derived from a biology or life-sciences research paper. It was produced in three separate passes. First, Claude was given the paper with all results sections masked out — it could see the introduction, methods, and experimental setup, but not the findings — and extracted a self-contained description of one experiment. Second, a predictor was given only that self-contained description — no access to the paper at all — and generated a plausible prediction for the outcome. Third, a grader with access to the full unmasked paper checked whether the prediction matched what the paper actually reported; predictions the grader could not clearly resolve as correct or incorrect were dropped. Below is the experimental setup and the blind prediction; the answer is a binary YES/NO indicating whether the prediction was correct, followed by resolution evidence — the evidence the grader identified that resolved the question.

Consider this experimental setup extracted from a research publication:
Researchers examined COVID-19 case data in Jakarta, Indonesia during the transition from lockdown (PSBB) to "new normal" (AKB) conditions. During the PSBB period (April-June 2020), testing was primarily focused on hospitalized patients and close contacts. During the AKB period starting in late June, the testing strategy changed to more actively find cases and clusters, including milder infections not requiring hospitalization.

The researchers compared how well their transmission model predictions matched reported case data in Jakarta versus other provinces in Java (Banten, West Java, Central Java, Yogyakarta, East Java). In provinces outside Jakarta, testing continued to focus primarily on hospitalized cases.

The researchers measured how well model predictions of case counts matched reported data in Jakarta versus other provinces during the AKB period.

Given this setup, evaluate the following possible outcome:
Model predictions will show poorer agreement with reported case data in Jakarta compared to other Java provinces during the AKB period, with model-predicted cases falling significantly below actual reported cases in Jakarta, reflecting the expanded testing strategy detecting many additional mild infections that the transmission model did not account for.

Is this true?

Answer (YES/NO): YES